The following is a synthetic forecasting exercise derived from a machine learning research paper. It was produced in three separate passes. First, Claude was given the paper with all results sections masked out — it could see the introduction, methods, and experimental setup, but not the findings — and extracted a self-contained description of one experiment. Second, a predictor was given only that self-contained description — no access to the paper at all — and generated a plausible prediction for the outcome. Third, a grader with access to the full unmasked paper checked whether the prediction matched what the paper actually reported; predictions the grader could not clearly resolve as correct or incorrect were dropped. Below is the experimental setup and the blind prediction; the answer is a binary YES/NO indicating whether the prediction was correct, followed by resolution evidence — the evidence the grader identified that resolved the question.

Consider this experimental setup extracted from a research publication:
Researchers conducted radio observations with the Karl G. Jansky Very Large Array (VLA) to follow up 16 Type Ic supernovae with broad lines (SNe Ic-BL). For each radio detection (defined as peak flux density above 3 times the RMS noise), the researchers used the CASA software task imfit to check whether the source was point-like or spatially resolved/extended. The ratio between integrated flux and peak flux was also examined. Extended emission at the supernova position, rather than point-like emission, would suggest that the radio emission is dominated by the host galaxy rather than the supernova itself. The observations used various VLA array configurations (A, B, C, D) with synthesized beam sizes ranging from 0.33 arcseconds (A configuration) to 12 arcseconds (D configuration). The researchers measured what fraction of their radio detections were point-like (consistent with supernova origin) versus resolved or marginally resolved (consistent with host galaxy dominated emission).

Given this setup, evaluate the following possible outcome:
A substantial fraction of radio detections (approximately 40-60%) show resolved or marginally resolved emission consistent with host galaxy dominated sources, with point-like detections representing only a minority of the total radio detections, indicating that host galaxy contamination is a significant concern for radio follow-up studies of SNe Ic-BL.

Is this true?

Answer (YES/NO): NO